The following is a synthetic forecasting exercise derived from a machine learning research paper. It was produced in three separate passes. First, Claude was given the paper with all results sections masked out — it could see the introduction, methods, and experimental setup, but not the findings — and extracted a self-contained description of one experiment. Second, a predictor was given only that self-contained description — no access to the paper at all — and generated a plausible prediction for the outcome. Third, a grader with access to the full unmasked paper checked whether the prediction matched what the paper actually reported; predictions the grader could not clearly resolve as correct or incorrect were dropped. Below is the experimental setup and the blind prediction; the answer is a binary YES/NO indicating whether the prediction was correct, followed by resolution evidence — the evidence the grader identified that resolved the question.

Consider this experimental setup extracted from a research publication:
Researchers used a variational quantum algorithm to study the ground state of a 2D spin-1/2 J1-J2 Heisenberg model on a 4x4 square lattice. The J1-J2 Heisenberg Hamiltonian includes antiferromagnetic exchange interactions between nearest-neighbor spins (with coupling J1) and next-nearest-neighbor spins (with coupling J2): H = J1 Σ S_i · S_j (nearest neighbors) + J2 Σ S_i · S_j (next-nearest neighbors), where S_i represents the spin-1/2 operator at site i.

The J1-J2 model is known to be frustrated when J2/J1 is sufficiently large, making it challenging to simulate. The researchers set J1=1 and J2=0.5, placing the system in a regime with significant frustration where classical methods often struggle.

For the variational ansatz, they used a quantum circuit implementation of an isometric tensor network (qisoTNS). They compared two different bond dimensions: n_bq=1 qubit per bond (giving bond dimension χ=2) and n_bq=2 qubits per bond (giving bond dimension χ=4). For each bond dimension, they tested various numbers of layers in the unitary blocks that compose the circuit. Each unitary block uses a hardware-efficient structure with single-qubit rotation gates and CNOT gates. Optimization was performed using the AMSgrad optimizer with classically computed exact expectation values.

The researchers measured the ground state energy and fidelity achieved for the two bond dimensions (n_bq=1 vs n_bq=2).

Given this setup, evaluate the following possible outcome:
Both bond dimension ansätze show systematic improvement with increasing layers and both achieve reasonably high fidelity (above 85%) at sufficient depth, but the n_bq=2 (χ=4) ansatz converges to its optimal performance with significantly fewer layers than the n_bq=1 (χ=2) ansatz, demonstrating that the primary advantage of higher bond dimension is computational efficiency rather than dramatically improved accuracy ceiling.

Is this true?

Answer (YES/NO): NO